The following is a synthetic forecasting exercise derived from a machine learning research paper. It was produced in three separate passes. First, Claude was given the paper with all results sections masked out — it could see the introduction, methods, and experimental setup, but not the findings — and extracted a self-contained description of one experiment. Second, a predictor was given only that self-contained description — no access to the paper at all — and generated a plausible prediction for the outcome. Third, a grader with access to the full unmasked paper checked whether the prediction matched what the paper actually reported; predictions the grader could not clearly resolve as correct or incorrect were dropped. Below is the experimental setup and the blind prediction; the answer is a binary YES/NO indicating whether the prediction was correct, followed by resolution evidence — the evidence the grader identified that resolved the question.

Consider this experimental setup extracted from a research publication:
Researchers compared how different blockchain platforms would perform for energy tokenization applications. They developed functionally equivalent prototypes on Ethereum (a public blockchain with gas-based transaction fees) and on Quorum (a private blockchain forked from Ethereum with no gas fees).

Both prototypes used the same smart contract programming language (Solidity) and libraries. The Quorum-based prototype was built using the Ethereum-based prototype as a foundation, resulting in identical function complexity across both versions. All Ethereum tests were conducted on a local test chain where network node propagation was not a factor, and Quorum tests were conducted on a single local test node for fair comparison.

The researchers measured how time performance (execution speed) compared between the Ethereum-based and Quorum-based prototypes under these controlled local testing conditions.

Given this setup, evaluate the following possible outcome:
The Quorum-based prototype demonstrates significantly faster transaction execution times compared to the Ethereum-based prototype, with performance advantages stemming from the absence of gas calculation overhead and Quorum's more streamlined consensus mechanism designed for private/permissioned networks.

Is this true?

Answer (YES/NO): NO